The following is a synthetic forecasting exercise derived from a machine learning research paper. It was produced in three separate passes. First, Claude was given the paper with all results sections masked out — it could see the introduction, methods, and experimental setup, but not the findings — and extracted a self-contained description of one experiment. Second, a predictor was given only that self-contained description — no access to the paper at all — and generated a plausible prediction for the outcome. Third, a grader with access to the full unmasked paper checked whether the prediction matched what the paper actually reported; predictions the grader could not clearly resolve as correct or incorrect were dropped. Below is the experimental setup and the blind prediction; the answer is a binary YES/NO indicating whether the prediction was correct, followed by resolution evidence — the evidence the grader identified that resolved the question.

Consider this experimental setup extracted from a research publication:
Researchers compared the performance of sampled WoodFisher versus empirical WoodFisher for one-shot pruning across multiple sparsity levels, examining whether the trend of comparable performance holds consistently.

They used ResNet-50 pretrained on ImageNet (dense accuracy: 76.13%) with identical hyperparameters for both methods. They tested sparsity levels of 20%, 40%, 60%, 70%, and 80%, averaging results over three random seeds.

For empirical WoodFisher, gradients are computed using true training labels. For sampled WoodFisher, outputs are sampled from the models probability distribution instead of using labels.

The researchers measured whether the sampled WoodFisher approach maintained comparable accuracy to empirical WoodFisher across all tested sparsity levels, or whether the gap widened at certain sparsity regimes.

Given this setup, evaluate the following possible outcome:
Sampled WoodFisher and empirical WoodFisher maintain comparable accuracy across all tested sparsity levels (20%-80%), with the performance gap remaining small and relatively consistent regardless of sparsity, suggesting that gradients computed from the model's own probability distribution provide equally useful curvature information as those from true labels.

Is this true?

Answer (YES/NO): YES